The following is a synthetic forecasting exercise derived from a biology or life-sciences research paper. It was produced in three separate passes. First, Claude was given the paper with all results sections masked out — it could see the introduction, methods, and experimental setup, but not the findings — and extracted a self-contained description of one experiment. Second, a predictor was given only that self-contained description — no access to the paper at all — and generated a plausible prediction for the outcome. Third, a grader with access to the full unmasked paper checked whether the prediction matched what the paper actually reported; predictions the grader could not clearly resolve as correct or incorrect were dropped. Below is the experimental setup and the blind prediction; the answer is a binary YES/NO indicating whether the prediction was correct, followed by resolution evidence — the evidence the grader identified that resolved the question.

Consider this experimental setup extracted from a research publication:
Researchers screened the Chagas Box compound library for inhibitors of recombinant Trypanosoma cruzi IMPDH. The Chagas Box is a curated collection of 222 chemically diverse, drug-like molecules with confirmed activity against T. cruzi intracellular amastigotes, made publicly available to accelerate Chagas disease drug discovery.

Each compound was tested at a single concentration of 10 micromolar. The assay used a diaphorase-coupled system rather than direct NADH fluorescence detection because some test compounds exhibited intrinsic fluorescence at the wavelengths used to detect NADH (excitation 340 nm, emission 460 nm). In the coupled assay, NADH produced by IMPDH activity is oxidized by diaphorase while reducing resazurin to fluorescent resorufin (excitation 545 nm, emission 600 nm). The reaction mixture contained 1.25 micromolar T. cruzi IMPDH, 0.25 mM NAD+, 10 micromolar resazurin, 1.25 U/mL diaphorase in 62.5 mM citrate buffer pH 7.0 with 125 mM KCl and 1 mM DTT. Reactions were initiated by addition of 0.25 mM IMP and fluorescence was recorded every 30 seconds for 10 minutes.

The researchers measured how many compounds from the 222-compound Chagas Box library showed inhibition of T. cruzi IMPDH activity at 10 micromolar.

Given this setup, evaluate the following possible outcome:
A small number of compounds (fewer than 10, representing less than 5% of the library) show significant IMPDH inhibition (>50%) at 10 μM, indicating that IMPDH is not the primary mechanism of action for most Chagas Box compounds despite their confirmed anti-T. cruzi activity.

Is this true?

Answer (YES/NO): NO